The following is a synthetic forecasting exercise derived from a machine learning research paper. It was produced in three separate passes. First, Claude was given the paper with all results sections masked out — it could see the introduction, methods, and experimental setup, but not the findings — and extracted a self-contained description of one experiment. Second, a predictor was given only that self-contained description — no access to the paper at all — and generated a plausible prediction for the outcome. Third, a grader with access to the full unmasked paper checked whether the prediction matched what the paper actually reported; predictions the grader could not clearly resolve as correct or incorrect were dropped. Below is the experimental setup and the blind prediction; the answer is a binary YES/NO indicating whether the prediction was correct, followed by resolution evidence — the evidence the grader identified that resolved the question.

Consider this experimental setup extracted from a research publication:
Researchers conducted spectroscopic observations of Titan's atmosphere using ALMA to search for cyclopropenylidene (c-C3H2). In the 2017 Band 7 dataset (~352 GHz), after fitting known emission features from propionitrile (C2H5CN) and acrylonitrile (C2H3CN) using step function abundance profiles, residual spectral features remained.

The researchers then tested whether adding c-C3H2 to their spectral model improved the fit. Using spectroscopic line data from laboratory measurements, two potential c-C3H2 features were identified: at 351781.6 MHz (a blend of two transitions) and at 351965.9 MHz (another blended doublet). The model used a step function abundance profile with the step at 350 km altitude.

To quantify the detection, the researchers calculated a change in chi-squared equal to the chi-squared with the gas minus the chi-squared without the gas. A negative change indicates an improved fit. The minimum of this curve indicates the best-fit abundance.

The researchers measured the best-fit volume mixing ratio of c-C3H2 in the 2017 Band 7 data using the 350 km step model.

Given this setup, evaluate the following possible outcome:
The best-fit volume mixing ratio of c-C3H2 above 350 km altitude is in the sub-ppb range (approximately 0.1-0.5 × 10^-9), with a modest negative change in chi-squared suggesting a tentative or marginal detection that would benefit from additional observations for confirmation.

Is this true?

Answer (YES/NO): NO